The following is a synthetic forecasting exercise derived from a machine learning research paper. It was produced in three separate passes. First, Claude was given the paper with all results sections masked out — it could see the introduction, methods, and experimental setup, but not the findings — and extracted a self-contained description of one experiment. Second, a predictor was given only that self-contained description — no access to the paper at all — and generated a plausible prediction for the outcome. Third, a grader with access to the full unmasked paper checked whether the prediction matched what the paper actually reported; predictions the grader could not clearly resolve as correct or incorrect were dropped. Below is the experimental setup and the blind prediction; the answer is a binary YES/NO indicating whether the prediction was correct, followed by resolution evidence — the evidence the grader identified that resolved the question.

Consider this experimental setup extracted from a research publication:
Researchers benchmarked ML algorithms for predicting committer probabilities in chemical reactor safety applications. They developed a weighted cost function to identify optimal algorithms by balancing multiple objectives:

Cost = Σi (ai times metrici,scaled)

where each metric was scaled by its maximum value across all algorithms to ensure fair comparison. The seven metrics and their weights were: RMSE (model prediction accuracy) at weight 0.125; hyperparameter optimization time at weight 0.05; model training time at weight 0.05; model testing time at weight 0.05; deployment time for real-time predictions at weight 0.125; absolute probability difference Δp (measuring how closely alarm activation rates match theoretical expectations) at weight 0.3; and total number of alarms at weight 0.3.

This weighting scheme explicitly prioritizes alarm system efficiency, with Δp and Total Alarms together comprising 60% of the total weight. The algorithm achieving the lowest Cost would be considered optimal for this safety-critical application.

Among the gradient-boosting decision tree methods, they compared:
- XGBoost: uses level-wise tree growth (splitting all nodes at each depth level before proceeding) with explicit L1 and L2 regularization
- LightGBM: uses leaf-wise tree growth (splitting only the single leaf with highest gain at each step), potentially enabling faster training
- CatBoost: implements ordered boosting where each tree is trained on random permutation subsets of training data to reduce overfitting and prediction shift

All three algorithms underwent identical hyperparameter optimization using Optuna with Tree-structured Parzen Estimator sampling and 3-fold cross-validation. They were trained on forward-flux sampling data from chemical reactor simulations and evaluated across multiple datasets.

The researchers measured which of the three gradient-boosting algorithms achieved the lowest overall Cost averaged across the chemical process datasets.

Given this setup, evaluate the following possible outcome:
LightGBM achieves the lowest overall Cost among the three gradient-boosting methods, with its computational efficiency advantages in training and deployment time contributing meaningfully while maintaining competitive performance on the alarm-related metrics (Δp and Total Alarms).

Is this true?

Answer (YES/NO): NO